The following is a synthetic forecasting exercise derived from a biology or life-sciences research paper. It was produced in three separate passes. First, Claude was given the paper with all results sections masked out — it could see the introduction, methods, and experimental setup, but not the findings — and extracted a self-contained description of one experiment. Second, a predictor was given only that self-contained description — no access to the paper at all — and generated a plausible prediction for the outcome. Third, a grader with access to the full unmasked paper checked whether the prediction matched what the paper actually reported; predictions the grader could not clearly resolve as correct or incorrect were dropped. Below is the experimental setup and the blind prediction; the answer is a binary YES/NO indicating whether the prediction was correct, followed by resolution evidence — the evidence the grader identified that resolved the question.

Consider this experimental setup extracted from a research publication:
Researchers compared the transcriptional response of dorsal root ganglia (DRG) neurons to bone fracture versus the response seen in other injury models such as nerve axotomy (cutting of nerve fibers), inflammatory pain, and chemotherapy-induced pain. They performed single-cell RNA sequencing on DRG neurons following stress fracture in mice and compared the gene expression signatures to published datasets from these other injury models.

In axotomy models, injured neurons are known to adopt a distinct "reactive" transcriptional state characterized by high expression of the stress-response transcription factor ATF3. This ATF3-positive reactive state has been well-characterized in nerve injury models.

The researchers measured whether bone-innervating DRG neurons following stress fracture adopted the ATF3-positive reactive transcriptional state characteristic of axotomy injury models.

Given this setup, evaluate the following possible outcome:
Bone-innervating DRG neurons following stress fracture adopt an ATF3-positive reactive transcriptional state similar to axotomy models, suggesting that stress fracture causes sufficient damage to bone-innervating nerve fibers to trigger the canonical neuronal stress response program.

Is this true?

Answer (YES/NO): NO